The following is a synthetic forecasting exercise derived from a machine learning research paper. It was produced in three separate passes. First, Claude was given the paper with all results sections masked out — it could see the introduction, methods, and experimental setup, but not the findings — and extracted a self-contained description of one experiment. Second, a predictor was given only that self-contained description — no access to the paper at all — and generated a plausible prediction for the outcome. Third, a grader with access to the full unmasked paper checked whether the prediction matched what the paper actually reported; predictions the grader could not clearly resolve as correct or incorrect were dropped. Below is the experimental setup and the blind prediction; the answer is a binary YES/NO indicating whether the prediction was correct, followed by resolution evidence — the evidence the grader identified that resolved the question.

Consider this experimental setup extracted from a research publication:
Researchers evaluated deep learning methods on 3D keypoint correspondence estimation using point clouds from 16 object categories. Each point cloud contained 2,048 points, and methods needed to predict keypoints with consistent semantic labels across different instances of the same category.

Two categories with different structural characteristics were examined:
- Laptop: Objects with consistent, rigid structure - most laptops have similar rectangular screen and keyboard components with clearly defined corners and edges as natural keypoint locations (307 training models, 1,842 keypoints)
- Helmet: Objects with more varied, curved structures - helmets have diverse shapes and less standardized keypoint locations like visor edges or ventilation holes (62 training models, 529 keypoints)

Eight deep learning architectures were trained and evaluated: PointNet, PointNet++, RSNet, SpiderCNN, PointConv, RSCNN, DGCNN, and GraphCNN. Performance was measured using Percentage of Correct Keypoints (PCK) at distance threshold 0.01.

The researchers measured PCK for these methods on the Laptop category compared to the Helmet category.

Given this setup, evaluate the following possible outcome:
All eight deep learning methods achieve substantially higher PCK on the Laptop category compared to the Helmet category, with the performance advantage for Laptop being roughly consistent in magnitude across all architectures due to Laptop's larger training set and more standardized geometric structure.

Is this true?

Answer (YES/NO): NO